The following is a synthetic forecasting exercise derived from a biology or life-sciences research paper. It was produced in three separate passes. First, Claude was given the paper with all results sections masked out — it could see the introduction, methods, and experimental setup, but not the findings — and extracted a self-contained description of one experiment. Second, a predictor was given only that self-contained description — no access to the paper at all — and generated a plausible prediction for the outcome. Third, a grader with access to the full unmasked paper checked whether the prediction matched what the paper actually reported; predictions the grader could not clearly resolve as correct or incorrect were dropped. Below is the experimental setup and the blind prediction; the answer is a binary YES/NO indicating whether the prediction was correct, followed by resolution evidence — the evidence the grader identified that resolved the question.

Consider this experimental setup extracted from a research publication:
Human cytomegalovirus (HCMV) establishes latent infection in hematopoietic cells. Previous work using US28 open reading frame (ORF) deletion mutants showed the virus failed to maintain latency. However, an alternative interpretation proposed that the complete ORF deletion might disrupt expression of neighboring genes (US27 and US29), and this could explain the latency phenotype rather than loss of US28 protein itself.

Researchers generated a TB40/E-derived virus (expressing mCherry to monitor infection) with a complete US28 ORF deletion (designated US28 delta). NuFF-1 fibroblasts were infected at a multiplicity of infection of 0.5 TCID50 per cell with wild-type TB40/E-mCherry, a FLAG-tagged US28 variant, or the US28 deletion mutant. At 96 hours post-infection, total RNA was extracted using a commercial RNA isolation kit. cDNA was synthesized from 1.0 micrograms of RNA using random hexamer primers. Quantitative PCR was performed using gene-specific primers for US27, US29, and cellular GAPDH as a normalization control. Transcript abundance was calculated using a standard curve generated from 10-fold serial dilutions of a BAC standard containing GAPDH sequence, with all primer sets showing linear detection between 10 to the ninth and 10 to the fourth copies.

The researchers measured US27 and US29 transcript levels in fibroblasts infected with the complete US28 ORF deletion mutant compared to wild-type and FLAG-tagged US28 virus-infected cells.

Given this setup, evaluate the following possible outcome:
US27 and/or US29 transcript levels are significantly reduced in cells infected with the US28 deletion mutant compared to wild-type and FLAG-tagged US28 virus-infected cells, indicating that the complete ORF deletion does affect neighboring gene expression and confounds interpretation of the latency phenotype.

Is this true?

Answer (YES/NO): NO